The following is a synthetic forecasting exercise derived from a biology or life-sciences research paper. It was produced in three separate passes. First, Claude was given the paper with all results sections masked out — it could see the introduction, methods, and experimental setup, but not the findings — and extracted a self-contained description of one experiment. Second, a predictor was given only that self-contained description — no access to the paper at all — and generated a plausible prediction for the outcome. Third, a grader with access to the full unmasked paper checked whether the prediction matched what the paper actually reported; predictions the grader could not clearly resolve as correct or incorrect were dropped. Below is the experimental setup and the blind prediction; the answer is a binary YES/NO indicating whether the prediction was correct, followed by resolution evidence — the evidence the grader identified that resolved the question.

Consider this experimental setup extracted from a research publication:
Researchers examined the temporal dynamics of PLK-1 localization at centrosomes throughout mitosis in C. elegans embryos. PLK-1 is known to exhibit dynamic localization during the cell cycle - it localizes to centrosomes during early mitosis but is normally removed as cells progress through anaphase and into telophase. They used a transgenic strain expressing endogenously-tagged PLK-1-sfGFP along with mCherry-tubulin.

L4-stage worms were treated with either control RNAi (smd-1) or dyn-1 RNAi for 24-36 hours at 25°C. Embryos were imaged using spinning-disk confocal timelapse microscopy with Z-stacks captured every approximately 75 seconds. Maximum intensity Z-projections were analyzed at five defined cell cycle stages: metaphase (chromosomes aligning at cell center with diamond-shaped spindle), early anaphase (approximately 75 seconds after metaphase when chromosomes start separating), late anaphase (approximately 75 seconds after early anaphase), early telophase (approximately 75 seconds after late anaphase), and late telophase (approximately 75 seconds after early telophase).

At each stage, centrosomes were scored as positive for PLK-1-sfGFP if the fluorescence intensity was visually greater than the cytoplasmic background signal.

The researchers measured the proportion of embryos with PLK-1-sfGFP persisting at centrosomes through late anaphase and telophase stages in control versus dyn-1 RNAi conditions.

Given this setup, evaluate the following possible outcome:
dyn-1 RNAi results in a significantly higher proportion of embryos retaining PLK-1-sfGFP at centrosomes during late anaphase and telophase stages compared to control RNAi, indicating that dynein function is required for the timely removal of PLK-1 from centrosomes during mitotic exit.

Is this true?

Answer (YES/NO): NO